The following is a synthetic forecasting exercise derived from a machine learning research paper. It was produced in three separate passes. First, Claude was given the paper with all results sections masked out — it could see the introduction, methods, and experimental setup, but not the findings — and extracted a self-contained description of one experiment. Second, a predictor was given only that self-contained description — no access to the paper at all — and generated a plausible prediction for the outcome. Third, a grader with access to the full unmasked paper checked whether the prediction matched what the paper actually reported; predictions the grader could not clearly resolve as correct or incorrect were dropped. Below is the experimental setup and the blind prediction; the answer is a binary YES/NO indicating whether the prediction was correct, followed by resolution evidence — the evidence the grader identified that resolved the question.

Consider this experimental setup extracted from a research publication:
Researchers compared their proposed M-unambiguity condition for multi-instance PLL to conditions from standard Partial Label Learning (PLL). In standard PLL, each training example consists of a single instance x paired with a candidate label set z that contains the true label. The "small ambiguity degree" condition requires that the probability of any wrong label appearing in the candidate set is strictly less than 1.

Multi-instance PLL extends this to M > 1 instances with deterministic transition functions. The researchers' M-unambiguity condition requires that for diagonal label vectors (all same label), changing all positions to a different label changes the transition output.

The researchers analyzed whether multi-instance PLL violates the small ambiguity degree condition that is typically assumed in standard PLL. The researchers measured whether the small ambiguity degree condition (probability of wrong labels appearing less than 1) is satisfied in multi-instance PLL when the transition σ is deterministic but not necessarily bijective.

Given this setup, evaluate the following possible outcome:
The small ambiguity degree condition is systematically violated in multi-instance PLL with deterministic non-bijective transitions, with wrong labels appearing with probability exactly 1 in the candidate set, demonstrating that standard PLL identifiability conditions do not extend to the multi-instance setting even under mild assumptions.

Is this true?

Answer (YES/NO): YES